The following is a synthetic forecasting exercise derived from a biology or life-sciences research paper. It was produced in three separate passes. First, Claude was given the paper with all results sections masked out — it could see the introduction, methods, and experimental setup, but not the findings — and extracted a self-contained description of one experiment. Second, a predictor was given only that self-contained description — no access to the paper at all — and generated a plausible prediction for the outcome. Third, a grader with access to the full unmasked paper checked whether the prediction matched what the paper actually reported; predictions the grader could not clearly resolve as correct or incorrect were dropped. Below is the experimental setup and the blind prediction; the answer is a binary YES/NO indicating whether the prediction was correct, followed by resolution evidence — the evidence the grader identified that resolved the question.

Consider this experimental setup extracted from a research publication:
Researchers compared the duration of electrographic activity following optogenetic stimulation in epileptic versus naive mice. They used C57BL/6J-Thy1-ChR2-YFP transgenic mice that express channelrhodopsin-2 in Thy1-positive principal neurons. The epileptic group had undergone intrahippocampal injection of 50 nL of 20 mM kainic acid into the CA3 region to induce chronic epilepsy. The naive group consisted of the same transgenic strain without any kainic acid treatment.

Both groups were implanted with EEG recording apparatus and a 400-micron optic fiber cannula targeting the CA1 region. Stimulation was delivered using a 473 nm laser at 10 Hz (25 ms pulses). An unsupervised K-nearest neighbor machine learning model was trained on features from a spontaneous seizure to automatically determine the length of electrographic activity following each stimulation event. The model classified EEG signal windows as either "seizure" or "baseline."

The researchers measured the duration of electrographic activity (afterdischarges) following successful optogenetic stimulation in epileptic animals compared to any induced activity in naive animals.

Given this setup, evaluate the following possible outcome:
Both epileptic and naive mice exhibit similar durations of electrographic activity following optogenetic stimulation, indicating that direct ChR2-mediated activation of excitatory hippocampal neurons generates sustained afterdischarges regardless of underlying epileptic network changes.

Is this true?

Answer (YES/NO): NO